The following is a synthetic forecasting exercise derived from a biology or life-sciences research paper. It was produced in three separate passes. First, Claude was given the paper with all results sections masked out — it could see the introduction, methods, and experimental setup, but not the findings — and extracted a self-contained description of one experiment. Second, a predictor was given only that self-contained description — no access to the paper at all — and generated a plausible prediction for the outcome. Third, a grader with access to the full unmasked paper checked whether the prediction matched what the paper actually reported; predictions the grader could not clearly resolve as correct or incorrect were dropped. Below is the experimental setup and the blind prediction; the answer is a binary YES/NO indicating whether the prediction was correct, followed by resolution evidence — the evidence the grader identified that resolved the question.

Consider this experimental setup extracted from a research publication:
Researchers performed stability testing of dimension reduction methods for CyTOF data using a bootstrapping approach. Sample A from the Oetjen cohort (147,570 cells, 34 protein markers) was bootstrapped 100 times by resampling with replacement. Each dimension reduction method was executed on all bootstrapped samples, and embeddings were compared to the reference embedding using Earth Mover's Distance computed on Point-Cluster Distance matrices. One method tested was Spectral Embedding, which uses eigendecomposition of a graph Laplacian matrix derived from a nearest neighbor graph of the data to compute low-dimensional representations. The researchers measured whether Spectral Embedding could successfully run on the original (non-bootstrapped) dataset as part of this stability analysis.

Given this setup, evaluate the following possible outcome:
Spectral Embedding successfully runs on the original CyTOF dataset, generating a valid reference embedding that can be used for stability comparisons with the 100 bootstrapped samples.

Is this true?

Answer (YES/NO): NO